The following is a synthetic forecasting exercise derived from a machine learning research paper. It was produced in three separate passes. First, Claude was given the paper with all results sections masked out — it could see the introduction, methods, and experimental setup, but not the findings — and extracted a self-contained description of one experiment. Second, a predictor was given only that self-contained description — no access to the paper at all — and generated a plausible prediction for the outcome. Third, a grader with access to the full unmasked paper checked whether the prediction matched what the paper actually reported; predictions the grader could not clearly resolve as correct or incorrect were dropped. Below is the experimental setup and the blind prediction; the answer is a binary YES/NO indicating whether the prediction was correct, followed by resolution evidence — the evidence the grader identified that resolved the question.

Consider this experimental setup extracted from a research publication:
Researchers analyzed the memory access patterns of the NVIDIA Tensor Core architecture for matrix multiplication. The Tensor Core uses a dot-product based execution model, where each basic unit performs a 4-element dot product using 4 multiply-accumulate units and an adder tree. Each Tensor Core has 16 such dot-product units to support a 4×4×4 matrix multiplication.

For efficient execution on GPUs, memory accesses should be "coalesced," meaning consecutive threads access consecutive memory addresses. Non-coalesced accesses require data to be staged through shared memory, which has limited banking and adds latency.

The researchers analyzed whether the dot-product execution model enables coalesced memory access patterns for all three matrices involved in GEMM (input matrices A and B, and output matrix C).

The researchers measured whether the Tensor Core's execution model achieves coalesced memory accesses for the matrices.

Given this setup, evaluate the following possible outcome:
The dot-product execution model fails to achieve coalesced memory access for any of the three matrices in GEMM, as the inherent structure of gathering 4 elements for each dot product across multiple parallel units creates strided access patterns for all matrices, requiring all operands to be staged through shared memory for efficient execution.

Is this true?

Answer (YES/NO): NO